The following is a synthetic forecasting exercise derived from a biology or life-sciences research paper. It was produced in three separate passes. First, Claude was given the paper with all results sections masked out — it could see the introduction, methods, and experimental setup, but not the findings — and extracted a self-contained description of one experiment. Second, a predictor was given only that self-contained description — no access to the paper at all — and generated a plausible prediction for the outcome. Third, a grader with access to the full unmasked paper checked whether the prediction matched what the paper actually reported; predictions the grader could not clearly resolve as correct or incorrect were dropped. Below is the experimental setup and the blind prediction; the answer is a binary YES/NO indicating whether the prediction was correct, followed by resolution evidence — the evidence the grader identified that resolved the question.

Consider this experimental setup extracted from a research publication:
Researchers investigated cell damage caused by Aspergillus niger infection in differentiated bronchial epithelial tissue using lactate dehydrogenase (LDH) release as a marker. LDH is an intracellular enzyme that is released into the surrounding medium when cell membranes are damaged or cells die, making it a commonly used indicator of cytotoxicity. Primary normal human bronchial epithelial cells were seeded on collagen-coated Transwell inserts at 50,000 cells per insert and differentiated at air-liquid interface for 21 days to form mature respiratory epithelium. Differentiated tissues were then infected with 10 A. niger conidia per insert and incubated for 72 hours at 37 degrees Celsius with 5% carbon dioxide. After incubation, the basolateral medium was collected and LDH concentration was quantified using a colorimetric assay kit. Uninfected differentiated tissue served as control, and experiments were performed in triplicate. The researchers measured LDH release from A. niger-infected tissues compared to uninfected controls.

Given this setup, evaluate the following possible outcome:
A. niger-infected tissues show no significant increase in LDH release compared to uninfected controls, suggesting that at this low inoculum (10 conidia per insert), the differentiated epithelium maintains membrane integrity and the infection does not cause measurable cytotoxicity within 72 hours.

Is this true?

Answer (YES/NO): NO